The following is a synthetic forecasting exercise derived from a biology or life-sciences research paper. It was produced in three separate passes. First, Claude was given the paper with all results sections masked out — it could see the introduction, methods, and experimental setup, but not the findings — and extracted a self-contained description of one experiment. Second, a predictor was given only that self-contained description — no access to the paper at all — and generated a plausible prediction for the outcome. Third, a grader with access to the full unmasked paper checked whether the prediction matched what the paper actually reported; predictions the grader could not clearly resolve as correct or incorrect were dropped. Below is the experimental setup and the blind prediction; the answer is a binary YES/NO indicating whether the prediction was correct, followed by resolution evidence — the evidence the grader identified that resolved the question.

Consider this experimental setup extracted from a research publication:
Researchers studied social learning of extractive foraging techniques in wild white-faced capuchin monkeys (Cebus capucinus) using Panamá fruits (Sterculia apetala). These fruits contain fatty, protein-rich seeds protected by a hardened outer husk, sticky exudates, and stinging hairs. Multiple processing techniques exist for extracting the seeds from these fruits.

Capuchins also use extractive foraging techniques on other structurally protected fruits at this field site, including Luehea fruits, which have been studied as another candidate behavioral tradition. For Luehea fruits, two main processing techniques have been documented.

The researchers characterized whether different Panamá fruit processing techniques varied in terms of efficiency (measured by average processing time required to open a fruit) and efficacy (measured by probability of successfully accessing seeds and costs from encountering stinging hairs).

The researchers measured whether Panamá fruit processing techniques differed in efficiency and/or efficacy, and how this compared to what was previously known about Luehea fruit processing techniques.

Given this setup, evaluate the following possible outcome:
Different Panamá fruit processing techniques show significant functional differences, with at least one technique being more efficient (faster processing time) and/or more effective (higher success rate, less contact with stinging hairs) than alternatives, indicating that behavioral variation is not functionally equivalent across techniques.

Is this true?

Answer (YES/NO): YES